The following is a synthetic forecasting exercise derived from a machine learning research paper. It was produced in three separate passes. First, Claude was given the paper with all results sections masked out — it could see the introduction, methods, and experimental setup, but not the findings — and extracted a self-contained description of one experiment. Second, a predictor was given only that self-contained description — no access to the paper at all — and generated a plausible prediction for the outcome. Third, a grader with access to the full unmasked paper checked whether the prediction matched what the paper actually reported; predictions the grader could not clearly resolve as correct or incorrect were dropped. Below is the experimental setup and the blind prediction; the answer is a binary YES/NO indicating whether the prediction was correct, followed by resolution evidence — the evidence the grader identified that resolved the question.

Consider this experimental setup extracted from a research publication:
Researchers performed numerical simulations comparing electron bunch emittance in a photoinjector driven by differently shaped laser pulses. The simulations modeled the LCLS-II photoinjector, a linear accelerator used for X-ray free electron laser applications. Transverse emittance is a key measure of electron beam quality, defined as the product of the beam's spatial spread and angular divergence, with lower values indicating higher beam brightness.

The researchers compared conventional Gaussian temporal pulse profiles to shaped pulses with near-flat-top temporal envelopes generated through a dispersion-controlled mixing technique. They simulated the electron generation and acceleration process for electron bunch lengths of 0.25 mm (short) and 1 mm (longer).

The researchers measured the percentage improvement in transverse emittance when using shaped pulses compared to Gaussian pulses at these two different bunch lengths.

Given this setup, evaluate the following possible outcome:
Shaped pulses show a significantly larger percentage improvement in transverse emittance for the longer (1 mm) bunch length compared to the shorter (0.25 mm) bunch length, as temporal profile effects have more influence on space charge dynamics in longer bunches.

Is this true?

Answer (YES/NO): NO